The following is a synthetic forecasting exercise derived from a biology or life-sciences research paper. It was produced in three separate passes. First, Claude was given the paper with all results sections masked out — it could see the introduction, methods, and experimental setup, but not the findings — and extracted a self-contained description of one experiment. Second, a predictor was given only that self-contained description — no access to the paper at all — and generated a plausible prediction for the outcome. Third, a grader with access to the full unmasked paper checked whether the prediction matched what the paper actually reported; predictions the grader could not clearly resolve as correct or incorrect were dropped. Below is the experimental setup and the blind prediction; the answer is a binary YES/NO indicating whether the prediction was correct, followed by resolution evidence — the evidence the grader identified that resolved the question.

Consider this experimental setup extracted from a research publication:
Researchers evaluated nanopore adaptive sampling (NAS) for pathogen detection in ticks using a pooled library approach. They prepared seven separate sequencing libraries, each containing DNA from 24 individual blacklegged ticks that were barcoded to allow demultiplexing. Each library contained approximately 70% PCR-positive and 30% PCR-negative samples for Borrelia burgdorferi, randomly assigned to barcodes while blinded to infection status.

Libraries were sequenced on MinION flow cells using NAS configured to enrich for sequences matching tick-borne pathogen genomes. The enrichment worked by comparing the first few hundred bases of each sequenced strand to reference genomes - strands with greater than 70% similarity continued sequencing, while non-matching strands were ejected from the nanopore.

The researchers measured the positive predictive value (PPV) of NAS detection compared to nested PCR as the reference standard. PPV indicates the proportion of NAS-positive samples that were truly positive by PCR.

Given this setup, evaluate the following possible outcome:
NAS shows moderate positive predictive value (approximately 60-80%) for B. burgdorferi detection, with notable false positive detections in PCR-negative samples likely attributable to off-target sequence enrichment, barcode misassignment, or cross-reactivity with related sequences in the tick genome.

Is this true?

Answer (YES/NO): NO